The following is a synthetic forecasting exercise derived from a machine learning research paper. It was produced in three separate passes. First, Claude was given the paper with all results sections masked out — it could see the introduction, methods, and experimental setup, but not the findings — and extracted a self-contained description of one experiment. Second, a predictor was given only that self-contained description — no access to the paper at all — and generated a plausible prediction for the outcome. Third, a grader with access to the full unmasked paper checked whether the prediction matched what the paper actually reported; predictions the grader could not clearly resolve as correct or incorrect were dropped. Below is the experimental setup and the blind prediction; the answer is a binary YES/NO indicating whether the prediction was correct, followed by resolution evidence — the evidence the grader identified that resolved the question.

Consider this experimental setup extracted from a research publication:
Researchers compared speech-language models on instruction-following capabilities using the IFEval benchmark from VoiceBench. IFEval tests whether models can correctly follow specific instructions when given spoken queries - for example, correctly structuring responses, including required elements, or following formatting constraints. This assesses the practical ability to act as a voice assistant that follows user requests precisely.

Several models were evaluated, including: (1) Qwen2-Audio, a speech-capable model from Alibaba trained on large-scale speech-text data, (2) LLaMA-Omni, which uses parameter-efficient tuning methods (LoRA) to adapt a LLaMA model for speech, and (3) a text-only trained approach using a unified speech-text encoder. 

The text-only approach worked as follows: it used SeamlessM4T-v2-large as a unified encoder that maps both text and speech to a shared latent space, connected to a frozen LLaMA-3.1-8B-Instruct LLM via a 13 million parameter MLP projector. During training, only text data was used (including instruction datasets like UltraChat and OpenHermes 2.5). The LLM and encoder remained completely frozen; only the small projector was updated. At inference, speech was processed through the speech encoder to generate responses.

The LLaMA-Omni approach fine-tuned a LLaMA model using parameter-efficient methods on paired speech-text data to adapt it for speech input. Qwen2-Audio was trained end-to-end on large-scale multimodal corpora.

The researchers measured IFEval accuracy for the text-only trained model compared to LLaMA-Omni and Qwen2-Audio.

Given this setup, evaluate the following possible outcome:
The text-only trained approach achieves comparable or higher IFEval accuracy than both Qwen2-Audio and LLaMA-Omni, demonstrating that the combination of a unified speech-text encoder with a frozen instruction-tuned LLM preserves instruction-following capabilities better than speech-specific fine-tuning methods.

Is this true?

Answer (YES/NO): YES